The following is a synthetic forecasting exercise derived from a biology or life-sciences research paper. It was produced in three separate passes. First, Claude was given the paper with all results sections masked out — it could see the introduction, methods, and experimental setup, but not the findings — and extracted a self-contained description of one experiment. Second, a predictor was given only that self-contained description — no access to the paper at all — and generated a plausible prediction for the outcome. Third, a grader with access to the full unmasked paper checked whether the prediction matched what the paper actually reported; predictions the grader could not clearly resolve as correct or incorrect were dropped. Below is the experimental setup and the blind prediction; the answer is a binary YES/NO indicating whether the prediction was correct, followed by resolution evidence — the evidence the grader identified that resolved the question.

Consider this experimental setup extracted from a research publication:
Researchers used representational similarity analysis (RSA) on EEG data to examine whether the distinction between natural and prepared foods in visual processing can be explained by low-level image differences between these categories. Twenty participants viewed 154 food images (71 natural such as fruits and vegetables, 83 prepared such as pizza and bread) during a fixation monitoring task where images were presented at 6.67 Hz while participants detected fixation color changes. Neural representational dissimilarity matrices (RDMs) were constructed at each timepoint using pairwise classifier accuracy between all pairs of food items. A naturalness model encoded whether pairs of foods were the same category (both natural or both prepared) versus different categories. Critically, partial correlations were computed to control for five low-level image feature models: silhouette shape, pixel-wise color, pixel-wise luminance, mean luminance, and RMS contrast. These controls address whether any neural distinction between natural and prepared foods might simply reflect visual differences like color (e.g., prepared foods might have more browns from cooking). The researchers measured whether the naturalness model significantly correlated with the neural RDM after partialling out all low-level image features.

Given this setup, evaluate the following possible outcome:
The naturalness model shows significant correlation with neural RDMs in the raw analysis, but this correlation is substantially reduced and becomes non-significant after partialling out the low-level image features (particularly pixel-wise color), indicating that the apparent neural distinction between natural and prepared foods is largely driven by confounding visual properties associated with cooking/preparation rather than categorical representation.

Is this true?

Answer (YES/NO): NO